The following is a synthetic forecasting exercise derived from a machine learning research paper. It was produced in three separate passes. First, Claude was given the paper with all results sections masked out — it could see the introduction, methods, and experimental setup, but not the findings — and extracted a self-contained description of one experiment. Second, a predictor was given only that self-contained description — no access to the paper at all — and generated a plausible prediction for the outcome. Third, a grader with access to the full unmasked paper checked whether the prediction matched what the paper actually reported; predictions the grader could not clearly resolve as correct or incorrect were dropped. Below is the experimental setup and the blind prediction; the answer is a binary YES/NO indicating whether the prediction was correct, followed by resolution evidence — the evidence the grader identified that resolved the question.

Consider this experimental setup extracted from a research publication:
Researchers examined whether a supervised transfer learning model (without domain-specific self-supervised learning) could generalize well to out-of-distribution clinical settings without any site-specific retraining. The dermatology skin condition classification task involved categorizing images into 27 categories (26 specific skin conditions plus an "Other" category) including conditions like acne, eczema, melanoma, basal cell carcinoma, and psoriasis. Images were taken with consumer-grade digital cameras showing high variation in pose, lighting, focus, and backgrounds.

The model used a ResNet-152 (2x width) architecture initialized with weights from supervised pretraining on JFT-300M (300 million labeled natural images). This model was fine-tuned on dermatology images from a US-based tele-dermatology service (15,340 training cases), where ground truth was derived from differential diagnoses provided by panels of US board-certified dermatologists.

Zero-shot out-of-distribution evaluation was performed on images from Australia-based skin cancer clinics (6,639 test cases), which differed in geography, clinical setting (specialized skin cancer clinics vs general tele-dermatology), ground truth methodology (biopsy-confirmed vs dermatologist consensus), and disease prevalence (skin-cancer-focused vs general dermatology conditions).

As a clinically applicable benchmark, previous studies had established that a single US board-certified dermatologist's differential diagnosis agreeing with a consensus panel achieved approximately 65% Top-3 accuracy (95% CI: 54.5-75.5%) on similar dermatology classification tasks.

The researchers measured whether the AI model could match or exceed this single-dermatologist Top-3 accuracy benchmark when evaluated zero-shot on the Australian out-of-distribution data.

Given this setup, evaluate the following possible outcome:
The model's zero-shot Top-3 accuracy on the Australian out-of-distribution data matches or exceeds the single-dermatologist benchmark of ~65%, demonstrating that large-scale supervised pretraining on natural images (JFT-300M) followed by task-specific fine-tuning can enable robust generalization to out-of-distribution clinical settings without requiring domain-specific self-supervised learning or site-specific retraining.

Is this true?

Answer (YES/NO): YES